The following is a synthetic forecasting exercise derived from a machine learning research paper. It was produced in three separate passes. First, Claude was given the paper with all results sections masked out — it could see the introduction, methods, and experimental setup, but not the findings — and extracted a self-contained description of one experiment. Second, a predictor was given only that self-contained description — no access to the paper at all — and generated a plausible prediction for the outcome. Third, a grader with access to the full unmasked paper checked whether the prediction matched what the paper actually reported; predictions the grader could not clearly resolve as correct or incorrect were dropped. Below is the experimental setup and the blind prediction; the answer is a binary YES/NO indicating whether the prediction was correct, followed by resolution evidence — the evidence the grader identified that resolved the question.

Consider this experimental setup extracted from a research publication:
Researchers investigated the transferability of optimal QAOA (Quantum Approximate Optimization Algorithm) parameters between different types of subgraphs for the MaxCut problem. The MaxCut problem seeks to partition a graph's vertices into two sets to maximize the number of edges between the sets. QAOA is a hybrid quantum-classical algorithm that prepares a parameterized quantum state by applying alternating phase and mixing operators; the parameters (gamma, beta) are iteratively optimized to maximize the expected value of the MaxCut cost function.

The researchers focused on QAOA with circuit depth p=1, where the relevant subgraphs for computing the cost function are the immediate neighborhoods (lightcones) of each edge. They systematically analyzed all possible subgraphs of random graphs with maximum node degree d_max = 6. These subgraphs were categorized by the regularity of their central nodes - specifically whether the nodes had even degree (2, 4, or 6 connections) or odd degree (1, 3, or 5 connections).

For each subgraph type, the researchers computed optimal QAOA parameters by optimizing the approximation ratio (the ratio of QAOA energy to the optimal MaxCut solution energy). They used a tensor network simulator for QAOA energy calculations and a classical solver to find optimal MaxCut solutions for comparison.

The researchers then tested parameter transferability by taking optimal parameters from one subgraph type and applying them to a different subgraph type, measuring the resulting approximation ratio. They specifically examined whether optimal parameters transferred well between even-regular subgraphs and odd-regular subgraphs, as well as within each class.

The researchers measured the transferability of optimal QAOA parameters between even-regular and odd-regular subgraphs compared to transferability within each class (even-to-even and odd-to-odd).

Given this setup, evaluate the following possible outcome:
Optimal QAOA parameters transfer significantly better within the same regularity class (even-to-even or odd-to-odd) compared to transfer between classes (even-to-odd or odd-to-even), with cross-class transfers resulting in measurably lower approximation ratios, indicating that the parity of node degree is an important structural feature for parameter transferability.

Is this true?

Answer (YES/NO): YES